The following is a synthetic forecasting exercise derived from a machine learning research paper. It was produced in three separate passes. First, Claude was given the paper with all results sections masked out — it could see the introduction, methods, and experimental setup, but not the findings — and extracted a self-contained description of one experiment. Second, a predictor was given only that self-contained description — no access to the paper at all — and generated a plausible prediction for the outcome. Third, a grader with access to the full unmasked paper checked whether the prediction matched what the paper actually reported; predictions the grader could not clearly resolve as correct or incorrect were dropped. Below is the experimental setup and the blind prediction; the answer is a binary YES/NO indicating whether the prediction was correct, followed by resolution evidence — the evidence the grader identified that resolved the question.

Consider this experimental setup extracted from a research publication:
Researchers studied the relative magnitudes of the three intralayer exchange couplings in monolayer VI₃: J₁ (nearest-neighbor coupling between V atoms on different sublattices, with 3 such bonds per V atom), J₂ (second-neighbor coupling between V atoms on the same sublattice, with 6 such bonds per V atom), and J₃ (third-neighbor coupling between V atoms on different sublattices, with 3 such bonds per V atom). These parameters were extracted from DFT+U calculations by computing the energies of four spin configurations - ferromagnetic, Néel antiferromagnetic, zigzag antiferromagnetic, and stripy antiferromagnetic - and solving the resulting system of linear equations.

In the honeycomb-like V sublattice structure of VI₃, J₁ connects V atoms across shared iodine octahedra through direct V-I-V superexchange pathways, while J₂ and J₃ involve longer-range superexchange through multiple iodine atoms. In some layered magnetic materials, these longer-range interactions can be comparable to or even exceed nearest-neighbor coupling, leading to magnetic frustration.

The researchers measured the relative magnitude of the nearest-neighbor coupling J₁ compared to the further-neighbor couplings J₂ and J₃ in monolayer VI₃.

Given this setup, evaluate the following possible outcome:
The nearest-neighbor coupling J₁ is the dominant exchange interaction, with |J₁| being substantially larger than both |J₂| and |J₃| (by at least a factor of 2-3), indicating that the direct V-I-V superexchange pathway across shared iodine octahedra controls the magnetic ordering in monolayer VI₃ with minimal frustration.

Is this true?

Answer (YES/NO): YES